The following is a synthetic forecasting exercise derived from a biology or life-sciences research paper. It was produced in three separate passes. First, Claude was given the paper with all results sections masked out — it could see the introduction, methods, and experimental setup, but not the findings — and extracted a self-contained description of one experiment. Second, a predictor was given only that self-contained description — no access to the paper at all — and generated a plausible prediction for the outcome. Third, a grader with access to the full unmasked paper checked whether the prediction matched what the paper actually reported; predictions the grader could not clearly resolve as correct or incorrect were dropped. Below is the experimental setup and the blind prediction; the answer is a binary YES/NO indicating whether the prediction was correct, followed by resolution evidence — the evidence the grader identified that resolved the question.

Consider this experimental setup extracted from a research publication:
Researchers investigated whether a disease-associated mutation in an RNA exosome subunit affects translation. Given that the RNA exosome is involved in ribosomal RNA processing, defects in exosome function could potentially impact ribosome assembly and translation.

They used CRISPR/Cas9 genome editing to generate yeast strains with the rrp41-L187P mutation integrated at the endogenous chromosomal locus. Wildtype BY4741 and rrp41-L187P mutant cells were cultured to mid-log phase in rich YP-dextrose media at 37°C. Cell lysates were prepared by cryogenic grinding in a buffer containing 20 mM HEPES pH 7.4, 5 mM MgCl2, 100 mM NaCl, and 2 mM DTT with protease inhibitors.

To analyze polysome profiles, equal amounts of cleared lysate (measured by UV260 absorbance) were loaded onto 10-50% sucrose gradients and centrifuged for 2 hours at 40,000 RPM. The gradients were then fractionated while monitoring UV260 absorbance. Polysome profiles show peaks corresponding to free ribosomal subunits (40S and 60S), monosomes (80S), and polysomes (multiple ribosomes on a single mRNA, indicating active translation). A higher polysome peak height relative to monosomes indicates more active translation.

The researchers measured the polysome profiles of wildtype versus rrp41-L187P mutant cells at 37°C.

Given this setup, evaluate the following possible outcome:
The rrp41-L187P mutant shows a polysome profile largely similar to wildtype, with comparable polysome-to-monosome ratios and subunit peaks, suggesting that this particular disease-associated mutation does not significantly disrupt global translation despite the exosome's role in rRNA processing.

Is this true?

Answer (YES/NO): NO